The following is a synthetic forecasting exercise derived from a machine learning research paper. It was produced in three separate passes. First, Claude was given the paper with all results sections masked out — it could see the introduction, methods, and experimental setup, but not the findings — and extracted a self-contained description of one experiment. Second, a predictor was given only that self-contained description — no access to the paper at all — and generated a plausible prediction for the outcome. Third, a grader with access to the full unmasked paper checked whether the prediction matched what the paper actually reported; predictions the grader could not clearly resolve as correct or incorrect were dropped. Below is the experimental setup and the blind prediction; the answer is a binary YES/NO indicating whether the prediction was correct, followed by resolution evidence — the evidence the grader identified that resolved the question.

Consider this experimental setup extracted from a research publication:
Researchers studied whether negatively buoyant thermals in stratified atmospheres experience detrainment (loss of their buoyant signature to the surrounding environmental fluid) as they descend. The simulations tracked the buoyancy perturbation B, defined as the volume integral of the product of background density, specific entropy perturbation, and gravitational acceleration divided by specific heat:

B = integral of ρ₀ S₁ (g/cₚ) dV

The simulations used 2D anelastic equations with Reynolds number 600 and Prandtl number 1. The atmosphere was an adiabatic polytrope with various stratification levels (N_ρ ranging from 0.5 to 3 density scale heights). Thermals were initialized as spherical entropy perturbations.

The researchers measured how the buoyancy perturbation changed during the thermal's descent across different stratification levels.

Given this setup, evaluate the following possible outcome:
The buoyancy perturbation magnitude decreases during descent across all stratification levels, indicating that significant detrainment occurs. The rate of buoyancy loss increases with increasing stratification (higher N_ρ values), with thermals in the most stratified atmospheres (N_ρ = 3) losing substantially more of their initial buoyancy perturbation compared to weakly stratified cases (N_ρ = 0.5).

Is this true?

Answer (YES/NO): NO